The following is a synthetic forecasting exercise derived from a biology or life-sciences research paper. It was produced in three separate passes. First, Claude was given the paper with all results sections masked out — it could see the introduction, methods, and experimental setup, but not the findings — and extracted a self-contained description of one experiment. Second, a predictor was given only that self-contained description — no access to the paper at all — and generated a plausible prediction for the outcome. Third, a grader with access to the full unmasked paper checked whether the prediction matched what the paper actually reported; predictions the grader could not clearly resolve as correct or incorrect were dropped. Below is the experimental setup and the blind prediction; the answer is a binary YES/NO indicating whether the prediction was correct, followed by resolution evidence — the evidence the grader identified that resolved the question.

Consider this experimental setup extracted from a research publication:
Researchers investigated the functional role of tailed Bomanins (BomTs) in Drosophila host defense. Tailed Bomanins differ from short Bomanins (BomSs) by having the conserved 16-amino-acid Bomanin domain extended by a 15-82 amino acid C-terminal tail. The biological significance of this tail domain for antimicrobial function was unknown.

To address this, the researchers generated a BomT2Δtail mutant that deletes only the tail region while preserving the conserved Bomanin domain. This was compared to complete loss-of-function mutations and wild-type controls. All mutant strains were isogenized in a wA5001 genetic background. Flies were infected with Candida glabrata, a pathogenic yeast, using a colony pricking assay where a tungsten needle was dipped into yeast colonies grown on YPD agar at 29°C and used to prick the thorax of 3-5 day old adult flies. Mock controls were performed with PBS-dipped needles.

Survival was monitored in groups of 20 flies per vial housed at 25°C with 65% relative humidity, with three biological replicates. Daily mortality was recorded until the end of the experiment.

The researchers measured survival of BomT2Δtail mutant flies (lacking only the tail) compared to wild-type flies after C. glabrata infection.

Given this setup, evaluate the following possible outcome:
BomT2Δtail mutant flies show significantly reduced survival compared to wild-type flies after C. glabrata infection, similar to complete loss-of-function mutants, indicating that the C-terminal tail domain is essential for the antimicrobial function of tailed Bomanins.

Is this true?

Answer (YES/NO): NO